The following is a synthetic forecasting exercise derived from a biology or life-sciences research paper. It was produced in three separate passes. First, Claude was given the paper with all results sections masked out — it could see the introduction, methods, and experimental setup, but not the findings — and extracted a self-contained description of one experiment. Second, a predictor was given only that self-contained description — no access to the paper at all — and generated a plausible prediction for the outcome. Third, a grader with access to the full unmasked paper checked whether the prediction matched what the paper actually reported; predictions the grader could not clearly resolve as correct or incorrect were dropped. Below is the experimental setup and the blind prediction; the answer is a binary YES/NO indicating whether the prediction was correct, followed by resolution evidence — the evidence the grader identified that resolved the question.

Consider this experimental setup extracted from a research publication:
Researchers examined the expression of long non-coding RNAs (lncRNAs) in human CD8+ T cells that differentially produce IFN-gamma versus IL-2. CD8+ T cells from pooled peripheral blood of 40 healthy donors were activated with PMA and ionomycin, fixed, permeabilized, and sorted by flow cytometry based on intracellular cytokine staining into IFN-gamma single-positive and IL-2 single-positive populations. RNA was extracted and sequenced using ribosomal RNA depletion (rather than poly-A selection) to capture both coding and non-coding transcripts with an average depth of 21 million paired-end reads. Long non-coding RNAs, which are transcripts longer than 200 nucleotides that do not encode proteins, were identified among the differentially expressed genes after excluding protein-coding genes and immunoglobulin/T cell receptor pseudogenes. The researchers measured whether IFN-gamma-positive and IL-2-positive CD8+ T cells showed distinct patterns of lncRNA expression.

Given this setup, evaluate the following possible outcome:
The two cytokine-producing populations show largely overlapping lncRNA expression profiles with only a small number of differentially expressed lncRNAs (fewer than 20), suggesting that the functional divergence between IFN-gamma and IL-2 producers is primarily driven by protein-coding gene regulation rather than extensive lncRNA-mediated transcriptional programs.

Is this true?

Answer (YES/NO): NO